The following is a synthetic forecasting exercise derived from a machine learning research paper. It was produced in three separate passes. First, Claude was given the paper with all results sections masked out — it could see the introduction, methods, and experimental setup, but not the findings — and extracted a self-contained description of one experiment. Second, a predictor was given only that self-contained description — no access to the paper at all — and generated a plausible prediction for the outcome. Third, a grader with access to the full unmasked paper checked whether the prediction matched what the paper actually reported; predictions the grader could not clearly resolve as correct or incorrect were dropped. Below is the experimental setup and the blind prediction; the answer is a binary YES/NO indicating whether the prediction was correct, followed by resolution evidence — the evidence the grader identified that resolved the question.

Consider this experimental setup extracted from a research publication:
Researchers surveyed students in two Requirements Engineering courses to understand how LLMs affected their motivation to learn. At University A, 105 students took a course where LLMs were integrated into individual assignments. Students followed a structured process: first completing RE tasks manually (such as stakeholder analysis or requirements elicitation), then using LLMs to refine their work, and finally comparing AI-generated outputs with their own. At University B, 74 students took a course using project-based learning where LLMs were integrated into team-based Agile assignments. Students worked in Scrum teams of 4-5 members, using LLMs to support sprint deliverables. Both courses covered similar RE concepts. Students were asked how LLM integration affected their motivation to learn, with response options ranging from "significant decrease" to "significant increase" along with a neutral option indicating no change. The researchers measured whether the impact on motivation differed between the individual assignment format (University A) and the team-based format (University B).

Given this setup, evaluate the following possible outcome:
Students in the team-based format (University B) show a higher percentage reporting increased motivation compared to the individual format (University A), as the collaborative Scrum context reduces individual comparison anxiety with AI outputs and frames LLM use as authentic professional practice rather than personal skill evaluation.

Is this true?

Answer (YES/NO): NO